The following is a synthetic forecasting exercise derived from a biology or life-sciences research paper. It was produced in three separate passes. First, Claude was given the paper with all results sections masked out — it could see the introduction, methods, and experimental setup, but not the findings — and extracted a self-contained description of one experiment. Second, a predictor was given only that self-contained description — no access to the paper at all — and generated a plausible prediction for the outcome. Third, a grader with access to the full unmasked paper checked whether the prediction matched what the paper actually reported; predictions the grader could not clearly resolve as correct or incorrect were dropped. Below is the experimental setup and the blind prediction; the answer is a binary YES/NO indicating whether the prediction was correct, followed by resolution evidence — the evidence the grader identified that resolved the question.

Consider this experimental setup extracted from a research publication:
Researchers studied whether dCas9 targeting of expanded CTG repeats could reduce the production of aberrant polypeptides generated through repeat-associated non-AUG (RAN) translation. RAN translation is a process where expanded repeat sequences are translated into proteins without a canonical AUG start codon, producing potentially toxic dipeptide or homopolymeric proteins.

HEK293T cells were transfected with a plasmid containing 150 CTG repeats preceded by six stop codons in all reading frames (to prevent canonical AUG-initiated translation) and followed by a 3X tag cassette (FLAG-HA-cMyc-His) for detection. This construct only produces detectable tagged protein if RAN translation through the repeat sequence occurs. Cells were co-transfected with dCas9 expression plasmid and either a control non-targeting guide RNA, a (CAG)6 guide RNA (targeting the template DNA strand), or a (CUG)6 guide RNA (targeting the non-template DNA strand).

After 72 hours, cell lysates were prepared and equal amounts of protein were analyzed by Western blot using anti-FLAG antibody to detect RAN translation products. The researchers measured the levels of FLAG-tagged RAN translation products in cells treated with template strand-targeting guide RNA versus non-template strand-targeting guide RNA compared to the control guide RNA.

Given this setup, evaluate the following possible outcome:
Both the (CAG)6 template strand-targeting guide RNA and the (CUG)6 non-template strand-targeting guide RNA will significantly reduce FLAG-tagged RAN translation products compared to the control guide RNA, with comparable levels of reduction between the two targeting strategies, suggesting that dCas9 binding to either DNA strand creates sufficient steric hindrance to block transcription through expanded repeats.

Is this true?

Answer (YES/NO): NO